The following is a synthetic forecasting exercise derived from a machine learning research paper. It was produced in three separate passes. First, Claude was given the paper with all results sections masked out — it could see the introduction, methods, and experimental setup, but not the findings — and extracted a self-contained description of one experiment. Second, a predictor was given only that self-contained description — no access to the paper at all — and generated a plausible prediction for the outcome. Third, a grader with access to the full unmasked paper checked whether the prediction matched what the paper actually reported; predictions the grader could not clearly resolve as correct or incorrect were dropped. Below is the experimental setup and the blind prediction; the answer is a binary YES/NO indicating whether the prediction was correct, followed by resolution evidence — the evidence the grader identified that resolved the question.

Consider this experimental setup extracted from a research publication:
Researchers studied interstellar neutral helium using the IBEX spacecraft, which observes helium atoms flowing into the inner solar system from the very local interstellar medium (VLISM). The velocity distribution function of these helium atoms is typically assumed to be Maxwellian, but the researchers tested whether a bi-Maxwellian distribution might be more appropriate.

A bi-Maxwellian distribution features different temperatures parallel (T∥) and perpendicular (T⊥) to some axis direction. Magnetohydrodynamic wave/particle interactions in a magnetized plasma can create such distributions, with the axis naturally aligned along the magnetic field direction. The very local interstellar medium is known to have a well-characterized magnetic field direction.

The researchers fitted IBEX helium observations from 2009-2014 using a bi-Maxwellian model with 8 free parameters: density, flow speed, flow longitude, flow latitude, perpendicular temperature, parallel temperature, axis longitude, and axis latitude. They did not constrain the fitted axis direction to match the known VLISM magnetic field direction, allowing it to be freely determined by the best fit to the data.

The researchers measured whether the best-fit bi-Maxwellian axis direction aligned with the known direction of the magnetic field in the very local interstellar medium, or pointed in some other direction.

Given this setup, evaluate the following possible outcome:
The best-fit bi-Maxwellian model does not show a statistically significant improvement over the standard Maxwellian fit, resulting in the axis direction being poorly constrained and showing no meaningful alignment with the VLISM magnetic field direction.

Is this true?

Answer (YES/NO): NO